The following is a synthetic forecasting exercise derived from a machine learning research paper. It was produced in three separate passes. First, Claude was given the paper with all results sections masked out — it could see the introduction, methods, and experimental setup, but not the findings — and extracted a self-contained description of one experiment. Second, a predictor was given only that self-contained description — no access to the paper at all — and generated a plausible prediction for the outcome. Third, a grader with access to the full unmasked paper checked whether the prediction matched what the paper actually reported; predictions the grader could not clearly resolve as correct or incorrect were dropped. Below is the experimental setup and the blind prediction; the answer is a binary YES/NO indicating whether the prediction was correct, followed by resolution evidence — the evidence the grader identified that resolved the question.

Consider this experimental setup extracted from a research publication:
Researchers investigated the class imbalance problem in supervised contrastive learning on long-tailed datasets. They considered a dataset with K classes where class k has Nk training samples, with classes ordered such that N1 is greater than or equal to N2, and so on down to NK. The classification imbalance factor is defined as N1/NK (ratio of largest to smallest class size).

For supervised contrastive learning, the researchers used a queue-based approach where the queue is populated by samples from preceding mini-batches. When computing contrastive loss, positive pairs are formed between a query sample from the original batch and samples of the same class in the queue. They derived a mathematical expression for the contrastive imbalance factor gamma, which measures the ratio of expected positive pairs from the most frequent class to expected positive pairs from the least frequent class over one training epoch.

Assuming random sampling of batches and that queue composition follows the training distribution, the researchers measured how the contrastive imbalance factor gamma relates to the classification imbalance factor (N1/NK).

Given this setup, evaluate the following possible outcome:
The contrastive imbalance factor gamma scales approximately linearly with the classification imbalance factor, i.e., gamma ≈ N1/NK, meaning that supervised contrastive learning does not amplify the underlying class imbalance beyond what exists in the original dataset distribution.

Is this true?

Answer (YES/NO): NO